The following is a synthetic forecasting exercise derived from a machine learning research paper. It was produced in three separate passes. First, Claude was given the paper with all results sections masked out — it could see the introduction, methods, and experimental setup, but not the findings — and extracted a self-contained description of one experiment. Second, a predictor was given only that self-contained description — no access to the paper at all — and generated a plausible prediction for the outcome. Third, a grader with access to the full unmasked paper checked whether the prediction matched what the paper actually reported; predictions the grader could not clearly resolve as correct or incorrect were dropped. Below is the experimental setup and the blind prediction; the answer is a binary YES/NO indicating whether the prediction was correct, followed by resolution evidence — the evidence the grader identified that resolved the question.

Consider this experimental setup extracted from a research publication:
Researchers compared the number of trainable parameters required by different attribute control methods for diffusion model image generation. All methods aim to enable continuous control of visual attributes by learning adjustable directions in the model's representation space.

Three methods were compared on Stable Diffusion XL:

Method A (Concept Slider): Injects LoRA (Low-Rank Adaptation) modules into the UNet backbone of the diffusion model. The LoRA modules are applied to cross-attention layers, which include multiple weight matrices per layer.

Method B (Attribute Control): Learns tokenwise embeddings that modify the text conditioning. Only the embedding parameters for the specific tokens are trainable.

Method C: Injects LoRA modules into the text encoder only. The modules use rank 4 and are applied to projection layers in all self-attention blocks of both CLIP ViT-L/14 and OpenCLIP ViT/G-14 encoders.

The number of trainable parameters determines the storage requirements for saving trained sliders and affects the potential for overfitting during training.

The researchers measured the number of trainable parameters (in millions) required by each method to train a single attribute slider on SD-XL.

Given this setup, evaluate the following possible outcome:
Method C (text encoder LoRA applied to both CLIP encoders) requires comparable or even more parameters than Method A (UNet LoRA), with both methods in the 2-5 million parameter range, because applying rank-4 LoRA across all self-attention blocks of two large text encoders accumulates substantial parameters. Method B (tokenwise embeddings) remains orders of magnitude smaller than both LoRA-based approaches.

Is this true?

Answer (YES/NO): NO